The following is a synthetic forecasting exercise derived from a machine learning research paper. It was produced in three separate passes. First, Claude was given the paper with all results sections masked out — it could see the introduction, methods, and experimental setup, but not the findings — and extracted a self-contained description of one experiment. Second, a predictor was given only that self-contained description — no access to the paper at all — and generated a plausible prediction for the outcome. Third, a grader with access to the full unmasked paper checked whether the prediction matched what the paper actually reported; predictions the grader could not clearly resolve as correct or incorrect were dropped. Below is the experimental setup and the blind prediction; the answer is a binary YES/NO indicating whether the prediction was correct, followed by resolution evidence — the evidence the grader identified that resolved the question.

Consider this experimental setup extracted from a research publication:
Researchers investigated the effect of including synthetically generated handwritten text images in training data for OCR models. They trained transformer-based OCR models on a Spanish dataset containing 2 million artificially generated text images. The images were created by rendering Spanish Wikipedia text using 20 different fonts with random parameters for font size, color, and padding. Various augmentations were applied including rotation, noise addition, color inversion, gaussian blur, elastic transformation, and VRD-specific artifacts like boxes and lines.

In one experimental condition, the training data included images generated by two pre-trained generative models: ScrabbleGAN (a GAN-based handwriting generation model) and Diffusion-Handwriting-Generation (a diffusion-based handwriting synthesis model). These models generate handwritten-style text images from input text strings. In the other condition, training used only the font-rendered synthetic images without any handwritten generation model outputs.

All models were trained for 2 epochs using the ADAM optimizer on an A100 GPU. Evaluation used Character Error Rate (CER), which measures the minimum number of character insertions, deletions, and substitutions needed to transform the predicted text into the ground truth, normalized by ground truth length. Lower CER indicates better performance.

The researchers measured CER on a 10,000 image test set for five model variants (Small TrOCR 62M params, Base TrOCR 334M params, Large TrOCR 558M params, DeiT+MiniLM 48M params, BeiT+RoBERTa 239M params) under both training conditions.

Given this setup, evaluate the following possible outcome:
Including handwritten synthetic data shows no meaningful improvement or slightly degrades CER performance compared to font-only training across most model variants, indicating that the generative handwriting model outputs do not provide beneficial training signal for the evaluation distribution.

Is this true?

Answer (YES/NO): NO